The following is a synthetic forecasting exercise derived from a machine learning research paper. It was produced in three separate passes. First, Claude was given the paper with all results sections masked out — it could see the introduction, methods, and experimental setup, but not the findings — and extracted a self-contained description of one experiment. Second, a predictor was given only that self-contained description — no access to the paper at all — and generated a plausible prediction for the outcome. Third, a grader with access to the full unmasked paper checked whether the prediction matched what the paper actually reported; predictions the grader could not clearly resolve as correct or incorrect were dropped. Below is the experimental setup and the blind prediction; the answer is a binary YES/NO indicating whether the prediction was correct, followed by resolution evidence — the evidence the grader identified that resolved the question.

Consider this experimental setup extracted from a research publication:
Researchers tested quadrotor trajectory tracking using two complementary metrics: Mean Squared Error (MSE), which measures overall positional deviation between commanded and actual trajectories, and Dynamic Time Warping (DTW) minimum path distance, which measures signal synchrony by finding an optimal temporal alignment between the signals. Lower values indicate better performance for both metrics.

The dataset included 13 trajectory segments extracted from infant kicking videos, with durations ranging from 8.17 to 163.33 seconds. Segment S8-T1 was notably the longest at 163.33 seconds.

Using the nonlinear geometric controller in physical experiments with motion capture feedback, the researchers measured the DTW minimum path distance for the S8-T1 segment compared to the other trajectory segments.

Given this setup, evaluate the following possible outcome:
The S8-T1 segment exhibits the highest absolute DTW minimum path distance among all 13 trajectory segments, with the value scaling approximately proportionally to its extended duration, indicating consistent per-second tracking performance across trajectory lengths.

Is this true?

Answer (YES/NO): YES